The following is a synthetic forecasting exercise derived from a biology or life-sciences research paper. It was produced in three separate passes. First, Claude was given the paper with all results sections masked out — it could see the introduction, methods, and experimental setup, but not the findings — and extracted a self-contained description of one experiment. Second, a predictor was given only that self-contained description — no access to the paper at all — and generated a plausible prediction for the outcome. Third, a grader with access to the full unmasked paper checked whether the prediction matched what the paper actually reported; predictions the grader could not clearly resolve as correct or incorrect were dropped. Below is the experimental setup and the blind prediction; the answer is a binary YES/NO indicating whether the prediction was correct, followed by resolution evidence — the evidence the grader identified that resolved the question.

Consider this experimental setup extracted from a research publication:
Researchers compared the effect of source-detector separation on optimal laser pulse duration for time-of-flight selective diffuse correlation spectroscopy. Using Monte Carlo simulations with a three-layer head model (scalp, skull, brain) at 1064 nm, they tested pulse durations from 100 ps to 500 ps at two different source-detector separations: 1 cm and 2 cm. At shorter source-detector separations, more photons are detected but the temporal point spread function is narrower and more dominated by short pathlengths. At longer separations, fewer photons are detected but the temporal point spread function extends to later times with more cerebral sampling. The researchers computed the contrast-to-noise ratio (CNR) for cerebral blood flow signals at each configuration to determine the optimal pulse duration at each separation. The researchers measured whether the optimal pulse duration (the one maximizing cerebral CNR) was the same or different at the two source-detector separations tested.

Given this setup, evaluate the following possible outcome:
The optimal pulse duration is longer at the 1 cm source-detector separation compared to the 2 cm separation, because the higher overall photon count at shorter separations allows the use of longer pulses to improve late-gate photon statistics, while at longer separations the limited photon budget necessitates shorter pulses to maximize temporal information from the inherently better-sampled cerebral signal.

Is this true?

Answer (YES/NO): NO